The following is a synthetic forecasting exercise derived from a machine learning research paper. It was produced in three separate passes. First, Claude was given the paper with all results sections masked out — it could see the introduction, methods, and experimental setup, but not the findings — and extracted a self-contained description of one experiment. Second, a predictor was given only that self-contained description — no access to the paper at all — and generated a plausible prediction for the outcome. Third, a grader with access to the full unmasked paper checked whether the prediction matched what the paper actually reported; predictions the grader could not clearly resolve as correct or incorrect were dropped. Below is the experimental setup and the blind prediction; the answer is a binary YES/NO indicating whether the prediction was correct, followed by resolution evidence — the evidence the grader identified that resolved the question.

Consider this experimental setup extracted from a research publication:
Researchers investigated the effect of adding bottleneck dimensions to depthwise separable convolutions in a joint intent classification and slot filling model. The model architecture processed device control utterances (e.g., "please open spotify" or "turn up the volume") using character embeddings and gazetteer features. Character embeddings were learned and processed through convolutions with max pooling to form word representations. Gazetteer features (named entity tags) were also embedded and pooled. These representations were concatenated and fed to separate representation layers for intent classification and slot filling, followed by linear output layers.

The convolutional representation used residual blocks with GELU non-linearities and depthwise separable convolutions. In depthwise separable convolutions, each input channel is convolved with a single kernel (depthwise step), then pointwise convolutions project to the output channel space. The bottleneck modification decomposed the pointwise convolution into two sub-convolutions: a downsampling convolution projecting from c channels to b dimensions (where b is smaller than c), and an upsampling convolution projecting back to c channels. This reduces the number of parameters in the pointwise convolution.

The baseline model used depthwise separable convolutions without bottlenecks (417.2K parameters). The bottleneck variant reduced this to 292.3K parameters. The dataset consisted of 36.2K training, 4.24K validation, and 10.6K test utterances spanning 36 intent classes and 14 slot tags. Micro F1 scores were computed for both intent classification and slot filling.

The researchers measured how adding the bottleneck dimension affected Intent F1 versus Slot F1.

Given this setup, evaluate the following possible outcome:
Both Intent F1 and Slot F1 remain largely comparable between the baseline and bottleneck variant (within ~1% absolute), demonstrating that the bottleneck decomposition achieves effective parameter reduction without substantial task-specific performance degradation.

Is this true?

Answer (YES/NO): YES